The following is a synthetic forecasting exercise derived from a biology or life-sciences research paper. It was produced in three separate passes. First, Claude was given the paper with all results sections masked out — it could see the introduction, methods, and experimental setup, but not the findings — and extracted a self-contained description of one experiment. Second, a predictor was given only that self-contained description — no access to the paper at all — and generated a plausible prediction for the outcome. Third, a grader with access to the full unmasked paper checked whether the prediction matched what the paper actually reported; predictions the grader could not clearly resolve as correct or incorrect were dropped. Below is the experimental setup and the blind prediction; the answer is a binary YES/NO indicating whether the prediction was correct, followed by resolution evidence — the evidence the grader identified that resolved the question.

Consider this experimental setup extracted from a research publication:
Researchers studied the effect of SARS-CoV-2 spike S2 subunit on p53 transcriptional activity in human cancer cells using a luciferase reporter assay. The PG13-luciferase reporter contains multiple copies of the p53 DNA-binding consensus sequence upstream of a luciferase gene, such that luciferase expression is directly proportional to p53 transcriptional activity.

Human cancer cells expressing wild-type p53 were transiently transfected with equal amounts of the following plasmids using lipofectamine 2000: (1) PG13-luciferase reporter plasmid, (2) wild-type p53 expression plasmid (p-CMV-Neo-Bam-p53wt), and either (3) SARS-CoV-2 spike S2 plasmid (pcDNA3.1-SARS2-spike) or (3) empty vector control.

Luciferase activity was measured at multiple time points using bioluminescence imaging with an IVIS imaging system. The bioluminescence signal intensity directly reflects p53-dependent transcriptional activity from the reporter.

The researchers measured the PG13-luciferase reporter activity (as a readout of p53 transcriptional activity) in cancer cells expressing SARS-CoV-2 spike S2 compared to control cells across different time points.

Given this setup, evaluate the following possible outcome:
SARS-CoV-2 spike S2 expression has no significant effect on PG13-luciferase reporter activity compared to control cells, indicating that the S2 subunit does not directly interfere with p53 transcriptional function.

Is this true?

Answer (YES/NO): NO